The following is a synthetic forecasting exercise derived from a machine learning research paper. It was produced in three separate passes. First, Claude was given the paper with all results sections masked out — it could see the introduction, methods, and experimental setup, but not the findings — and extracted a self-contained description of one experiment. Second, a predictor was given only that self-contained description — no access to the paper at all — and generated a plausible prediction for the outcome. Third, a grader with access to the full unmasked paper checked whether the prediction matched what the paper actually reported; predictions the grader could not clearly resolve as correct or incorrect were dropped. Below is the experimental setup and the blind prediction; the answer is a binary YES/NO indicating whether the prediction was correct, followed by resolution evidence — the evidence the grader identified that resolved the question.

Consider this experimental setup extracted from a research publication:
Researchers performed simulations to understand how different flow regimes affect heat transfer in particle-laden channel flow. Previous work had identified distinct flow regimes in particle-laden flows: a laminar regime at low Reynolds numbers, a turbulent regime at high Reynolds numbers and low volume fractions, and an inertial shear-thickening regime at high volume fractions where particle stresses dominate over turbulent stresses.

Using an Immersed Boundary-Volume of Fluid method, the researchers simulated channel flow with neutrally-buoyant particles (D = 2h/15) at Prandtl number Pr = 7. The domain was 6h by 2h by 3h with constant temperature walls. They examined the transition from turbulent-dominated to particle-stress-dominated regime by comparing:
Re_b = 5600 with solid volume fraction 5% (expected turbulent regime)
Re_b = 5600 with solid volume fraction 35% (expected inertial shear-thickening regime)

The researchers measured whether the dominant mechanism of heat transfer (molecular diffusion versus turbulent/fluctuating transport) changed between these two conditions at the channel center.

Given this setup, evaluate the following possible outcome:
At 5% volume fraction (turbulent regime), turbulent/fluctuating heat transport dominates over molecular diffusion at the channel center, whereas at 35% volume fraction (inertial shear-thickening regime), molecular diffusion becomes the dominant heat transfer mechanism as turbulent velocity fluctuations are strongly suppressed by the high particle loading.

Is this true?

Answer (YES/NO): YES